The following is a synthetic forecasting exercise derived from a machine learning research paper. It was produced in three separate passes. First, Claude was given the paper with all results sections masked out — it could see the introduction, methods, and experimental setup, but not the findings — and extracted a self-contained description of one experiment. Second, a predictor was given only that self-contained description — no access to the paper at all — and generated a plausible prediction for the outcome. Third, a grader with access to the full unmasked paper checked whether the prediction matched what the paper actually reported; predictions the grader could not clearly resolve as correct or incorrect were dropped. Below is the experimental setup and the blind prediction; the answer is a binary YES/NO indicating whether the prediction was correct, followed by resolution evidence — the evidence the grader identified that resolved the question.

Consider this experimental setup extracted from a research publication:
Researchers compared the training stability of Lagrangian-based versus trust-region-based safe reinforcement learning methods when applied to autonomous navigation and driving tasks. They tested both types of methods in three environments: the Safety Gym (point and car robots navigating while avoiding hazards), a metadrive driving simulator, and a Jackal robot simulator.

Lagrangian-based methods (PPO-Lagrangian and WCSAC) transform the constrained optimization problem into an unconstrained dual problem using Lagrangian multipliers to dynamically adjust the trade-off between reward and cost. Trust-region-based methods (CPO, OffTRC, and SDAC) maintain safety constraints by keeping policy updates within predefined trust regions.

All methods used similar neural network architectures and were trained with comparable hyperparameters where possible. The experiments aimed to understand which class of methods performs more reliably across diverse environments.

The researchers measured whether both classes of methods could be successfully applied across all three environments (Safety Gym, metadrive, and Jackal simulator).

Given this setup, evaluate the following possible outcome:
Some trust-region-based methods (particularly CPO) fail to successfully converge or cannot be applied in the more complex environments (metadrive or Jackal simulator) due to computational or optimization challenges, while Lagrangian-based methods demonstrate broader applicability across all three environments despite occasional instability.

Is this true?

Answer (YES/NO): NO